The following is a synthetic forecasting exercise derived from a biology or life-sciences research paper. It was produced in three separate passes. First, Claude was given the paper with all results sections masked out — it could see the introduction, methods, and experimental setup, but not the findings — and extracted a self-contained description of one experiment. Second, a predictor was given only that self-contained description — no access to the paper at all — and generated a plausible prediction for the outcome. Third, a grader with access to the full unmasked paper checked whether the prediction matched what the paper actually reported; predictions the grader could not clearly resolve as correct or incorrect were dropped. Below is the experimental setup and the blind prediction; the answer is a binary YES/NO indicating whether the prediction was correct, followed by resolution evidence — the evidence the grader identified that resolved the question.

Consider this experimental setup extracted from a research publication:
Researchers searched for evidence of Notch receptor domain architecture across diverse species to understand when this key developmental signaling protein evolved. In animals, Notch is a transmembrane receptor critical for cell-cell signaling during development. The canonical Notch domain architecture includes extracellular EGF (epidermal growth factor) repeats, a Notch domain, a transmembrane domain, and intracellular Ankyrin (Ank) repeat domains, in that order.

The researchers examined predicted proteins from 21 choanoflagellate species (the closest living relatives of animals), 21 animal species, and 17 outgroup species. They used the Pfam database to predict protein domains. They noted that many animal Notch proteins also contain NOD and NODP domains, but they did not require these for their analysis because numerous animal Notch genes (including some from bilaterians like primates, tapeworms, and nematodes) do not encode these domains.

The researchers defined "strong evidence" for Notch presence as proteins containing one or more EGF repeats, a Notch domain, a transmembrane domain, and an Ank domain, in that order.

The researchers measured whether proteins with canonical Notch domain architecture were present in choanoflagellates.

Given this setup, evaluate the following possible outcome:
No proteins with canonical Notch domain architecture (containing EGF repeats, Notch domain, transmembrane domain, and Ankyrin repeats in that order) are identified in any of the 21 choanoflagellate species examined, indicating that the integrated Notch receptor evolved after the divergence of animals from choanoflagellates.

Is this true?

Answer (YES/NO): NO